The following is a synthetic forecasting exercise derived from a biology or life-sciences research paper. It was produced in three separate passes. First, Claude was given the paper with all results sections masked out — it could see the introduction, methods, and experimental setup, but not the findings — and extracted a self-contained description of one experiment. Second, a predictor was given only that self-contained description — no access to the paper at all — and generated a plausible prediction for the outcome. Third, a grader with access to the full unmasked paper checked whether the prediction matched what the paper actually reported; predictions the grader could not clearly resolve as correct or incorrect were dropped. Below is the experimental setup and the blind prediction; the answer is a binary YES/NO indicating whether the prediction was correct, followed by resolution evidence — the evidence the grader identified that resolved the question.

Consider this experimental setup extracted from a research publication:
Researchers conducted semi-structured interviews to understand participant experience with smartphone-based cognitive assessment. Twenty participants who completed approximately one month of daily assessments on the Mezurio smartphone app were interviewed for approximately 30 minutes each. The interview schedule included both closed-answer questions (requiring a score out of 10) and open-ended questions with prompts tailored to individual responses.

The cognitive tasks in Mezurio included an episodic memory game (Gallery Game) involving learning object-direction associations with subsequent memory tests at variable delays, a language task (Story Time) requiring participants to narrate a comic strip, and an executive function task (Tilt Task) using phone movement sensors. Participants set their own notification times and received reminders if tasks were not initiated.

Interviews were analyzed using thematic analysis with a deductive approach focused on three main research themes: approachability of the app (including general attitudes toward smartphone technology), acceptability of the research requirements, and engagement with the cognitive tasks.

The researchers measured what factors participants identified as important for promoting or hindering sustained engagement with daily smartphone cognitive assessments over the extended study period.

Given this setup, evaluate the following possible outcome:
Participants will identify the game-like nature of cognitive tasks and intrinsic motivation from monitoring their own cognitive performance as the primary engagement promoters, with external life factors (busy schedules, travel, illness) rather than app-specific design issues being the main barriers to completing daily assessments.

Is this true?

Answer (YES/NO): NO